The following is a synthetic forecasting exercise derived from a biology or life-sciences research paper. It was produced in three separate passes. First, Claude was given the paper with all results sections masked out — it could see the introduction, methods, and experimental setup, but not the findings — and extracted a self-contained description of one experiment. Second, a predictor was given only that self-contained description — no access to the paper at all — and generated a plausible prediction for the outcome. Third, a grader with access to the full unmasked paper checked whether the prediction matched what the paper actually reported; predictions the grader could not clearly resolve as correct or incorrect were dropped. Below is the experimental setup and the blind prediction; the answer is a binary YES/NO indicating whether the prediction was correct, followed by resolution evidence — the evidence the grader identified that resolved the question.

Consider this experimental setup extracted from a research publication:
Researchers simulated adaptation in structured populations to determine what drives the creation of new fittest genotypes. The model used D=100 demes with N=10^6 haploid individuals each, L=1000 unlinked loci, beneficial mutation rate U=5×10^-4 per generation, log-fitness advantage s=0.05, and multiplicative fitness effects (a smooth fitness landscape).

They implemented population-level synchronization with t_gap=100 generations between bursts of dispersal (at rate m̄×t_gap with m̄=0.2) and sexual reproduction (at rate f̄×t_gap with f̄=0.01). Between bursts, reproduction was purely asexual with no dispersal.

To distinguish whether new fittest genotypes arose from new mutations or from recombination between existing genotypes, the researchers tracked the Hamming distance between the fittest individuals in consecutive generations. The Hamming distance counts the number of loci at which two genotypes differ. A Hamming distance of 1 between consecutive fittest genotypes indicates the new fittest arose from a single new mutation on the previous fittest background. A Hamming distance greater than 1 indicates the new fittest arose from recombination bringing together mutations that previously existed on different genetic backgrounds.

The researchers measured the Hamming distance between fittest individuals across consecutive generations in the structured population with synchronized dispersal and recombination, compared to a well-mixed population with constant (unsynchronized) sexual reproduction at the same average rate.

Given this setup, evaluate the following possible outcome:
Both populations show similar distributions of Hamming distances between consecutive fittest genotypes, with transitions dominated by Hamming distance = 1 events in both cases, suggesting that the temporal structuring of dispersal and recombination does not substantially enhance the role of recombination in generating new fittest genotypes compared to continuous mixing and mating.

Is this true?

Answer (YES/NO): NO